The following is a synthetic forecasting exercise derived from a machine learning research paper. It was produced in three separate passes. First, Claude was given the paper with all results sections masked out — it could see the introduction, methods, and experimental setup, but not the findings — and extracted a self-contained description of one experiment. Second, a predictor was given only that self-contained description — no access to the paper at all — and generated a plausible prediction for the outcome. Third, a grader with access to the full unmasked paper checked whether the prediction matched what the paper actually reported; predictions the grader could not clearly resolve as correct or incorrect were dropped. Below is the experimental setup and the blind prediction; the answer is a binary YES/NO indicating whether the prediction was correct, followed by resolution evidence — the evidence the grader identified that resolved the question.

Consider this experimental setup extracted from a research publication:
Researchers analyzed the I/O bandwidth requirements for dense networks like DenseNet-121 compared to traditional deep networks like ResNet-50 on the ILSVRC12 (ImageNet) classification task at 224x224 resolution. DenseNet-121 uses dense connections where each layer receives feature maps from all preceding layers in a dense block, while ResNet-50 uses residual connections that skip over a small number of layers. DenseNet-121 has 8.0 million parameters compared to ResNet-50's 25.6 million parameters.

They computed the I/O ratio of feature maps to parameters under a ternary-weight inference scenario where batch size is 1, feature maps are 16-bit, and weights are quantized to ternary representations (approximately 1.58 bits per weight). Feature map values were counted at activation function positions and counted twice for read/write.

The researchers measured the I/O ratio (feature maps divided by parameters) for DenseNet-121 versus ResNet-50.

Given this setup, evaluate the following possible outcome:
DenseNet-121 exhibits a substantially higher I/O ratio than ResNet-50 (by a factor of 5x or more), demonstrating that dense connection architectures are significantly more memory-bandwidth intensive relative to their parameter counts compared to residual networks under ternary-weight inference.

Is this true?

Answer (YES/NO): NO